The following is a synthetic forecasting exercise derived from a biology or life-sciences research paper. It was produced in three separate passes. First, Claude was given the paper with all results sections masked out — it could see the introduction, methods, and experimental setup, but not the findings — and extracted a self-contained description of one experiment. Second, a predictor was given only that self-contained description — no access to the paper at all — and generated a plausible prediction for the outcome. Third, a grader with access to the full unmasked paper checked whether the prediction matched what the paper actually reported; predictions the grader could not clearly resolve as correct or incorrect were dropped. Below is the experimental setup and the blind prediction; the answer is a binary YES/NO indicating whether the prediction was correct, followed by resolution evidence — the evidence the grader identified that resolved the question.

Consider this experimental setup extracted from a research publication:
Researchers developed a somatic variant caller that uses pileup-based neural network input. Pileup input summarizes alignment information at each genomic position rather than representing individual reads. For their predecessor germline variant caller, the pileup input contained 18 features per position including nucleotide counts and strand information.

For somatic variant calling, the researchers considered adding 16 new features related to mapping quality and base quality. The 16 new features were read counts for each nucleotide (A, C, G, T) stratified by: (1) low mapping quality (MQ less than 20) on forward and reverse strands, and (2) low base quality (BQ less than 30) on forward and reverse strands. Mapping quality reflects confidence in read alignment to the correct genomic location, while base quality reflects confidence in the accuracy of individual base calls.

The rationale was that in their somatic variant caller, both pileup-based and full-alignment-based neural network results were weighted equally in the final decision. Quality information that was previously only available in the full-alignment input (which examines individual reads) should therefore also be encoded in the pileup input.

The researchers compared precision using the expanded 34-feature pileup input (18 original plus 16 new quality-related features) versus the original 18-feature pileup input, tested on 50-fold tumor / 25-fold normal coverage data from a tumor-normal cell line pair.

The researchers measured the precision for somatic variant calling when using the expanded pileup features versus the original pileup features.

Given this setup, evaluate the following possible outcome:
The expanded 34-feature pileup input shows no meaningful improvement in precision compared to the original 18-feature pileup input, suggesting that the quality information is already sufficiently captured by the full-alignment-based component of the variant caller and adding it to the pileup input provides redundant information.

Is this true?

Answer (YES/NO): NO